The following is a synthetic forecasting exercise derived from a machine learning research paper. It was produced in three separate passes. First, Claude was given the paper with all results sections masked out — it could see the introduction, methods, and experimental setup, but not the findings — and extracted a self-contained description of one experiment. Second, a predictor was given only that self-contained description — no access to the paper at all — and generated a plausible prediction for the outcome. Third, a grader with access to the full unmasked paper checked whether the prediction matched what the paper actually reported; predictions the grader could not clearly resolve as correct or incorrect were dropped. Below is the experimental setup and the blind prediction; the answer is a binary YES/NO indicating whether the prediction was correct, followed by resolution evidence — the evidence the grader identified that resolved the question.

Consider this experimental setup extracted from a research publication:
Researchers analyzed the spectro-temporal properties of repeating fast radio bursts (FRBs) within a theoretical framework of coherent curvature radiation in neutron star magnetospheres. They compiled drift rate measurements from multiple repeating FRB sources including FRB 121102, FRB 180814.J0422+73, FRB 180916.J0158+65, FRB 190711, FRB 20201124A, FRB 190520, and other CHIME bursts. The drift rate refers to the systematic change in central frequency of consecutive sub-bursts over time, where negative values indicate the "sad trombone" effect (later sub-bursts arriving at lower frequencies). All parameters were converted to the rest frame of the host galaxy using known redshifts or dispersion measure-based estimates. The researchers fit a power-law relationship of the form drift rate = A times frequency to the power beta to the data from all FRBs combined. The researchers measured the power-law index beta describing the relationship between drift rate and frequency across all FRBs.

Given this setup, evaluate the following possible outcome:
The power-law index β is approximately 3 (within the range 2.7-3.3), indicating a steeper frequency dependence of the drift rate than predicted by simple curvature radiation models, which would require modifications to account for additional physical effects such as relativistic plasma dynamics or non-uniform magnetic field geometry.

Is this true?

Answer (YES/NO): NO